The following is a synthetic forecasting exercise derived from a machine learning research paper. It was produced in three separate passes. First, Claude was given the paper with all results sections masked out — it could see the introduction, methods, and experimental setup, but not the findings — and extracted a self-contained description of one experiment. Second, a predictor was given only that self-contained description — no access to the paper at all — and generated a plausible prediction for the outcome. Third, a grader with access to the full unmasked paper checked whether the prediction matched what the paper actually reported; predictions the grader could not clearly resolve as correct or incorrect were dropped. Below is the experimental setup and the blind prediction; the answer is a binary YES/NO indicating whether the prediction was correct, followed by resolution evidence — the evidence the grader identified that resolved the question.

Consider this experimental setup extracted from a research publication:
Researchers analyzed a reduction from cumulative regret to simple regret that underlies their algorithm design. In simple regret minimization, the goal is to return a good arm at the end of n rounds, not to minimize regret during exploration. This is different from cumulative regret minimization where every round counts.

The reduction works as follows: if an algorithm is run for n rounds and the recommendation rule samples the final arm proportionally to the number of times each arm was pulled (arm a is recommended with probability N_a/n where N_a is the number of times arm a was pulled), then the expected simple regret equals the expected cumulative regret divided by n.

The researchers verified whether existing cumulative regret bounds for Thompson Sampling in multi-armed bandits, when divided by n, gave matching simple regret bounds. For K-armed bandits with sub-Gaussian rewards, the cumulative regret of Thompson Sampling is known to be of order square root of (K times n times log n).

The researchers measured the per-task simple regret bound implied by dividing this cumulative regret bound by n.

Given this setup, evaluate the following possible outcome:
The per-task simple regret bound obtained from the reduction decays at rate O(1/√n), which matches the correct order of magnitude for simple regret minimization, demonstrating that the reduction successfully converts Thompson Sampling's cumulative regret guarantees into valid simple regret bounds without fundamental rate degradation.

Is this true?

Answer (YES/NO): NO